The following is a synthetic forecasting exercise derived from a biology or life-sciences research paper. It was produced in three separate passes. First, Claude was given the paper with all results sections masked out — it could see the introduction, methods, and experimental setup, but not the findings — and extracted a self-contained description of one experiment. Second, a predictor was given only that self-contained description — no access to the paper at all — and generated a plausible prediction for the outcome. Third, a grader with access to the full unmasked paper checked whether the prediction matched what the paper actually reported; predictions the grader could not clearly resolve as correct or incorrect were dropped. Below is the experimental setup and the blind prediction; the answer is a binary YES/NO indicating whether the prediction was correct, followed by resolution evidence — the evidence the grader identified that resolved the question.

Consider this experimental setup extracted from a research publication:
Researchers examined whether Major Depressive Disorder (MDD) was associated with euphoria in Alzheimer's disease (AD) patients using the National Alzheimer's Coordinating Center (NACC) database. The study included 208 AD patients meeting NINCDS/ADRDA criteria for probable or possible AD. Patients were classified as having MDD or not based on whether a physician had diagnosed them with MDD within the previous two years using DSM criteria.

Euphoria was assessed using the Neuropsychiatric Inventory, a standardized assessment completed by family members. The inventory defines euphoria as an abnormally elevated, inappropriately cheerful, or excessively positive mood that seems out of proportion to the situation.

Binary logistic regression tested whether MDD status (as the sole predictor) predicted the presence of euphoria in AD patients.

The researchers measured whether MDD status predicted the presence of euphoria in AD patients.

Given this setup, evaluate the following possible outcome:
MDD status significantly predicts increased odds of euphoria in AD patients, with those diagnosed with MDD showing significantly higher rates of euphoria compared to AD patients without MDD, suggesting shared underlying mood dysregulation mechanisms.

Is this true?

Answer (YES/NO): YES